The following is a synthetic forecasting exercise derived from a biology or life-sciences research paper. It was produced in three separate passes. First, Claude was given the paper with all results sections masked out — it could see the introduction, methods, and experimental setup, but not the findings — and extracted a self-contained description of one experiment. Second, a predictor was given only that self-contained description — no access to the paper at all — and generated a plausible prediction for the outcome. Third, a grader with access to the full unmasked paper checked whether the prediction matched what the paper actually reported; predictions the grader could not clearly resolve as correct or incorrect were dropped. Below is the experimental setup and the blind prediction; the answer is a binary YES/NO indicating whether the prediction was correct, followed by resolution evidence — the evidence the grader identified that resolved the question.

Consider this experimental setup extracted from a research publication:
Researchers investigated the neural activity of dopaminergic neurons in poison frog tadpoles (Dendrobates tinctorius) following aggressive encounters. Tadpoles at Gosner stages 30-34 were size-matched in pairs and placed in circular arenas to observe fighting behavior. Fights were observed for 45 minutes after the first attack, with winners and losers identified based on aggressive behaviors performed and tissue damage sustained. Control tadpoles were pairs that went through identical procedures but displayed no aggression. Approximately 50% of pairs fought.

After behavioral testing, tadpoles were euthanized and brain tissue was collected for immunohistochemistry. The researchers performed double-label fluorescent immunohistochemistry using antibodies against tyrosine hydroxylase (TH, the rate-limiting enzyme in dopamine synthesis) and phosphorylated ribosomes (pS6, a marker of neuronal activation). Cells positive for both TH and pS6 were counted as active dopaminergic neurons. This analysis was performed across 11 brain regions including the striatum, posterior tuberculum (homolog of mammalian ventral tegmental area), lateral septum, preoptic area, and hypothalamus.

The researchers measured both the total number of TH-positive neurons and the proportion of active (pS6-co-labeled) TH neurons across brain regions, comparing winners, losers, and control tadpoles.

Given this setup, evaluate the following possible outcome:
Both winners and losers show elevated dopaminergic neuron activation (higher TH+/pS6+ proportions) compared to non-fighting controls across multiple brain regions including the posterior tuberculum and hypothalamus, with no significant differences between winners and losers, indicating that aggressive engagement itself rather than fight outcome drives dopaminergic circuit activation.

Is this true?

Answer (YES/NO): NO